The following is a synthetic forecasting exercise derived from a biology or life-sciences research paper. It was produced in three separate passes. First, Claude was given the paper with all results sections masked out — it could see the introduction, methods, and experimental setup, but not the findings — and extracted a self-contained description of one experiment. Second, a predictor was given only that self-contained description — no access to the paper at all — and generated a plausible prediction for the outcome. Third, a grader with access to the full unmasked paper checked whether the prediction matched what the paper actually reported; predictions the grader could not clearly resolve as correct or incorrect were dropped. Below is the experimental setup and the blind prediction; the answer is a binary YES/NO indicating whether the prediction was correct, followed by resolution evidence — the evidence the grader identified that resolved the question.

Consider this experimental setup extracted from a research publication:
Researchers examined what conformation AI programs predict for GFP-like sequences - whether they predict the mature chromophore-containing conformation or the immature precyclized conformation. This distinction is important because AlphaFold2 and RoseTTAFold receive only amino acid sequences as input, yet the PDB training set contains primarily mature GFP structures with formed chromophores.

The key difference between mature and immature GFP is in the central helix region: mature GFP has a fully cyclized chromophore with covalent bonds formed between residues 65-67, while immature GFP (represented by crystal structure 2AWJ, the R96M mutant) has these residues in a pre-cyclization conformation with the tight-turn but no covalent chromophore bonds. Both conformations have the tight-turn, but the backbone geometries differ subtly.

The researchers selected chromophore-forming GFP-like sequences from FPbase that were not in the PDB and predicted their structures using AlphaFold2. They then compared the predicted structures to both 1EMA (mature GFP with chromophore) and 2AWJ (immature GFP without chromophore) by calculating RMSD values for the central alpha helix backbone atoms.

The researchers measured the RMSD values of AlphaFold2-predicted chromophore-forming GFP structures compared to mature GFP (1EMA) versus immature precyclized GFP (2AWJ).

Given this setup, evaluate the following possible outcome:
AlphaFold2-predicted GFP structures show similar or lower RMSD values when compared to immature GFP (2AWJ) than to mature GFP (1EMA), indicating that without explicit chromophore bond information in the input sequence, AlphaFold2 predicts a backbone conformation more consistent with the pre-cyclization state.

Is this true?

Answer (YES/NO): YES